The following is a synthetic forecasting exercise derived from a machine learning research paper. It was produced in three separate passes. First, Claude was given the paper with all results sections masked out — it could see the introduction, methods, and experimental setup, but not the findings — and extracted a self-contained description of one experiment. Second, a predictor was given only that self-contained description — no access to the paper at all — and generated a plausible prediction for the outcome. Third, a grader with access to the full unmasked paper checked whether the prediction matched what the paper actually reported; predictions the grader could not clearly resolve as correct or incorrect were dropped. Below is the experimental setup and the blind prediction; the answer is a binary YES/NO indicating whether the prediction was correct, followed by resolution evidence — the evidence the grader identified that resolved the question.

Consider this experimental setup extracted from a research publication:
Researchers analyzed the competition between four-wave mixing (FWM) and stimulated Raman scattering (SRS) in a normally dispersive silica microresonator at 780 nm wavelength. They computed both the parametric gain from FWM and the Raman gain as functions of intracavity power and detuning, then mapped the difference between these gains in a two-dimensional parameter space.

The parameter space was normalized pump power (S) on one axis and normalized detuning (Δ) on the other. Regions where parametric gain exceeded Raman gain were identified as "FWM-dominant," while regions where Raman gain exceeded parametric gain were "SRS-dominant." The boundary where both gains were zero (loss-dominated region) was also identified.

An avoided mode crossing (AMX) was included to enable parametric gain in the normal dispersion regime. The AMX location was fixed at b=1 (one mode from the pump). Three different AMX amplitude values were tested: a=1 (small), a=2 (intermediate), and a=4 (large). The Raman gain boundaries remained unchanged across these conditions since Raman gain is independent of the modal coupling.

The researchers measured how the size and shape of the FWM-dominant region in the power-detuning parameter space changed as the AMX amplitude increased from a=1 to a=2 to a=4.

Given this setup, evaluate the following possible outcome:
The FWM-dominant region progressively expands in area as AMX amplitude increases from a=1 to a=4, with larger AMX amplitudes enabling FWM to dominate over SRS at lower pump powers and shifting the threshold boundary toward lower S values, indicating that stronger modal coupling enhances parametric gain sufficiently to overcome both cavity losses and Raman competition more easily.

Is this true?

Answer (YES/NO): NO